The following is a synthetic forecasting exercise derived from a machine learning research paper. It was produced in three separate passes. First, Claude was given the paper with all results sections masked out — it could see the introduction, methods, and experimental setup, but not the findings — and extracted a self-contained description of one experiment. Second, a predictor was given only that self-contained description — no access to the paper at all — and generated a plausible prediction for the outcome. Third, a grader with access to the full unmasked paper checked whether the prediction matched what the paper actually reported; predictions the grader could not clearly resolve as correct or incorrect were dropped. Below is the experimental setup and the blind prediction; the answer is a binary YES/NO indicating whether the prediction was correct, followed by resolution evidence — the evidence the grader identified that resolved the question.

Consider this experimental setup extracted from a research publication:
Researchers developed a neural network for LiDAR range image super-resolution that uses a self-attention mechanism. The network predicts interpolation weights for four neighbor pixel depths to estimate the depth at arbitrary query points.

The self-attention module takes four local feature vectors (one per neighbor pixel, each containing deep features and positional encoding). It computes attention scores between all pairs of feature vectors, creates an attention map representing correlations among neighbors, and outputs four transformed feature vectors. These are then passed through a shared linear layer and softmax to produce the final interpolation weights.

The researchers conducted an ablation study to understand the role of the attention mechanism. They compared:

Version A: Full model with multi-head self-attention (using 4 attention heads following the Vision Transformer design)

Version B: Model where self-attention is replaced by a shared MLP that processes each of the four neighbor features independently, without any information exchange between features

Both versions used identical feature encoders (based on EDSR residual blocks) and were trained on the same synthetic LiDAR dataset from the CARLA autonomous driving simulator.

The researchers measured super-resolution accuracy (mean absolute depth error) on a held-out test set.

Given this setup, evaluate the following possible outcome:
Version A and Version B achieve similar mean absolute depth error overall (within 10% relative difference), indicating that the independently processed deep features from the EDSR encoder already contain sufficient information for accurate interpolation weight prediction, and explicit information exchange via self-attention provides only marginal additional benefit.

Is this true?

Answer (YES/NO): NO